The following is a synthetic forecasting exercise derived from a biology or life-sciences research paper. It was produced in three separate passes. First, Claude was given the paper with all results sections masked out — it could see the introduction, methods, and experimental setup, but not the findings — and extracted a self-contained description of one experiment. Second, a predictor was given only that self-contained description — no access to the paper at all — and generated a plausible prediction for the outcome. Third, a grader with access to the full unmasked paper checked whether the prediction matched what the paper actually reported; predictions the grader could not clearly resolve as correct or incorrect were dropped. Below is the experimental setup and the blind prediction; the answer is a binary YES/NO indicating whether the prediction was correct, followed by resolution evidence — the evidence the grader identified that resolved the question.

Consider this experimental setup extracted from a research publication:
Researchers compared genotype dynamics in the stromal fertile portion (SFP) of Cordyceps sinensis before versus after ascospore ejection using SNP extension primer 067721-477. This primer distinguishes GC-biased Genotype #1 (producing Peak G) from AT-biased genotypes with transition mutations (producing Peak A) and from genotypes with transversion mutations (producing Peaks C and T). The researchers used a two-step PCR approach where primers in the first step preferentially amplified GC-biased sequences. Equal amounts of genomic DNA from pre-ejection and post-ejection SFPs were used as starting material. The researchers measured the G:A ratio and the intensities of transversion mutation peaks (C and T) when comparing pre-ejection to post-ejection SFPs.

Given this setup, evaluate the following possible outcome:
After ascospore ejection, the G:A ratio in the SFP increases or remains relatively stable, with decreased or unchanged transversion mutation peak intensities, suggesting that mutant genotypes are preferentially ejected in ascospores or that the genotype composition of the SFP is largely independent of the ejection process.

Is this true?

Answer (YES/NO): YES